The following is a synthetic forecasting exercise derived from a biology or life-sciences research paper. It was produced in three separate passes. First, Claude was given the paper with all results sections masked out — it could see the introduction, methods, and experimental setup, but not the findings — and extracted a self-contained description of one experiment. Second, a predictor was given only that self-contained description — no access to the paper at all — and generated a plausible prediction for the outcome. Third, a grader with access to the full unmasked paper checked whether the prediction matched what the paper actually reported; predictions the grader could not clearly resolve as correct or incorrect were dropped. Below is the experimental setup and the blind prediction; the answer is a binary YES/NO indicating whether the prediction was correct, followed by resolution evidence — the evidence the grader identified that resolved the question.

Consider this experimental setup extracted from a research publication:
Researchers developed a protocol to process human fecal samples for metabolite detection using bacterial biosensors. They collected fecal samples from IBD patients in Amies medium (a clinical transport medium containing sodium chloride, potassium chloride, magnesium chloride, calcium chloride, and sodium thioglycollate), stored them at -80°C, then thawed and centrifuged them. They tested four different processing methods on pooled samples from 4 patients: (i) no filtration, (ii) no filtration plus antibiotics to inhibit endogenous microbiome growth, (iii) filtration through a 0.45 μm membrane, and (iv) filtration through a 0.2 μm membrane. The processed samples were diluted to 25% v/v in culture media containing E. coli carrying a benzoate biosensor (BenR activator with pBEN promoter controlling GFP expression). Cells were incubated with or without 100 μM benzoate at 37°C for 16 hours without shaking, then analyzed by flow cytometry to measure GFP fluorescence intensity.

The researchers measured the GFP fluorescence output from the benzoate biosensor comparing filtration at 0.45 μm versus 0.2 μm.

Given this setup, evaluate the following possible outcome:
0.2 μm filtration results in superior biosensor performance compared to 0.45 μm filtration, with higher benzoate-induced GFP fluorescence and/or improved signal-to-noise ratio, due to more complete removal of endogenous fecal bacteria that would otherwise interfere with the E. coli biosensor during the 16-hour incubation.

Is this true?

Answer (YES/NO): NO